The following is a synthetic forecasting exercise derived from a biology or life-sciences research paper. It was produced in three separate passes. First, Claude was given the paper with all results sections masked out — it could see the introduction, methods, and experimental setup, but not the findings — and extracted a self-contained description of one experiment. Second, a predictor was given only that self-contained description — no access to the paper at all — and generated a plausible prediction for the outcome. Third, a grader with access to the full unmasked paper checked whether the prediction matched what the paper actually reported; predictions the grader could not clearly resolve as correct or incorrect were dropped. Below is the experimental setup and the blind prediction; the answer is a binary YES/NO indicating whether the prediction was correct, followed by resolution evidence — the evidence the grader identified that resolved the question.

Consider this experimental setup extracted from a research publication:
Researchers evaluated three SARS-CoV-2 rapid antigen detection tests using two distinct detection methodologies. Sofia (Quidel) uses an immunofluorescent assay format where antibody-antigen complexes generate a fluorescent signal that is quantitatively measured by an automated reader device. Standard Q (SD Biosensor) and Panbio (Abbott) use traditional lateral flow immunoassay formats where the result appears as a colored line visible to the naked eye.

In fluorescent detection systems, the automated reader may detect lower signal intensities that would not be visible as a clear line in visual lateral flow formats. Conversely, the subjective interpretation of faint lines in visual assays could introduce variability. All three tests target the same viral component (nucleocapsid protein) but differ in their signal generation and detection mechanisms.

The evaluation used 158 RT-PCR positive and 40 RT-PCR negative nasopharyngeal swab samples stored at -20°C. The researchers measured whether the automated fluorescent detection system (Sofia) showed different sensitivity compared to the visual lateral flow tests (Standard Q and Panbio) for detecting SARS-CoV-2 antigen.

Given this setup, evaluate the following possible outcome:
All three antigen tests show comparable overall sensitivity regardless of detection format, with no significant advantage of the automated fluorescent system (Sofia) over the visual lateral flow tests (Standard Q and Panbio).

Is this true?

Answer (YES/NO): YES